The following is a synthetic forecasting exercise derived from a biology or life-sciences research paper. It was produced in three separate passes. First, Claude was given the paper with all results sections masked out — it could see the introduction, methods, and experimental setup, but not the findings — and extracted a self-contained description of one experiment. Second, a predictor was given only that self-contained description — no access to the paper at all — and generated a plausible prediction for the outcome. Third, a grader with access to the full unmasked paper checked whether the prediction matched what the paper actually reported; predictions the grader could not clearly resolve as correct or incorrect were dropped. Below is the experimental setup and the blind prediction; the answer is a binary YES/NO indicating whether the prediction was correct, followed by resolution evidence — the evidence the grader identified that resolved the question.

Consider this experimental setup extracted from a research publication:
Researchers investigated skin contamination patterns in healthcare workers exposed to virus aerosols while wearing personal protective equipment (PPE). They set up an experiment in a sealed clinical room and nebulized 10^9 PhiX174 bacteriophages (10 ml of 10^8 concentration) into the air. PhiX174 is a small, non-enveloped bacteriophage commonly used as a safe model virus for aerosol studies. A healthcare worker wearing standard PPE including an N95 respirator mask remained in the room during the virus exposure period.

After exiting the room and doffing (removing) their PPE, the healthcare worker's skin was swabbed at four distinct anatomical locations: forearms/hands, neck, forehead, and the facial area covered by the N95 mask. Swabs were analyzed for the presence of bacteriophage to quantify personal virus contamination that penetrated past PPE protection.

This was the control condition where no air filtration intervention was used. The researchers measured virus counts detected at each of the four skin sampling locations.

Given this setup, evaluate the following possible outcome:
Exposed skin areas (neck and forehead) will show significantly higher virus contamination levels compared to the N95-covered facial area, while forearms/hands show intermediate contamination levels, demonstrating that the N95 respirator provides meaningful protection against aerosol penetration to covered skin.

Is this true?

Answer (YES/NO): NO